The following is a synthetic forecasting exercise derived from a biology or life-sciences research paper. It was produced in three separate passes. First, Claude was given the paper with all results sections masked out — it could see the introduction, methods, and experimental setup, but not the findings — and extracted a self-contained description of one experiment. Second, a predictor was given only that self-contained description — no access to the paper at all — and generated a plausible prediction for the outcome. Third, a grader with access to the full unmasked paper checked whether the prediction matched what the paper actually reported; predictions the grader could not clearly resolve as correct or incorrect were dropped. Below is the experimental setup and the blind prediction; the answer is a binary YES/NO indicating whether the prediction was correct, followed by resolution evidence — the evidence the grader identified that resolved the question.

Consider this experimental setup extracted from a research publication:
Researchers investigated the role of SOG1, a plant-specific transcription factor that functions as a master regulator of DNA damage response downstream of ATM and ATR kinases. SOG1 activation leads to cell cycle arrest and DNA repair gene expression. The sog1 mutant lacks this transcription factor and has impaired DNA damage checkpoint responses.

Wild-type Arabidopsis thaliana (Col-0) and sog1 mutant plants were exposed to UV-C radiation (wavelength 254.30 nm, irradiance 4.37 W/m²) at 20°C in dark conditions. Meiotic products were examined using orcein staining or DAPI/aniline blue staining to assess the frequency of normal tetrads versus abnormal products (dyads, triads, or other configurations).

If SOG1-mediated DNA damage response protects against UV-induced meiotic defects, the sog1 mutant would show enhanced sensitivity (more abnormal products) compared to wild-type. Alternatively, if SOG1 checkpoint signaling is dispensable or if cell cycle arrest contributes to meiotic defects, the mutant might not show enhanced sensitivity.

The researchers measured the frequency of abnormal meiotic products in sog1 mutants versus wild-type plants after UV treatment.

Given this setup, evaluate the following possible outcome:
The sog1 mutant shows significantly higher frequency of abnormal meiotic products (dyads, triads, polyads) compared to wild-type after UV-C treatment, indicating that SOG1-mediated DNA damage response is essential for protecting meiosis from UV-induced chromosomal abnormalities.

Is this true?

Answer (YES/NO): NO